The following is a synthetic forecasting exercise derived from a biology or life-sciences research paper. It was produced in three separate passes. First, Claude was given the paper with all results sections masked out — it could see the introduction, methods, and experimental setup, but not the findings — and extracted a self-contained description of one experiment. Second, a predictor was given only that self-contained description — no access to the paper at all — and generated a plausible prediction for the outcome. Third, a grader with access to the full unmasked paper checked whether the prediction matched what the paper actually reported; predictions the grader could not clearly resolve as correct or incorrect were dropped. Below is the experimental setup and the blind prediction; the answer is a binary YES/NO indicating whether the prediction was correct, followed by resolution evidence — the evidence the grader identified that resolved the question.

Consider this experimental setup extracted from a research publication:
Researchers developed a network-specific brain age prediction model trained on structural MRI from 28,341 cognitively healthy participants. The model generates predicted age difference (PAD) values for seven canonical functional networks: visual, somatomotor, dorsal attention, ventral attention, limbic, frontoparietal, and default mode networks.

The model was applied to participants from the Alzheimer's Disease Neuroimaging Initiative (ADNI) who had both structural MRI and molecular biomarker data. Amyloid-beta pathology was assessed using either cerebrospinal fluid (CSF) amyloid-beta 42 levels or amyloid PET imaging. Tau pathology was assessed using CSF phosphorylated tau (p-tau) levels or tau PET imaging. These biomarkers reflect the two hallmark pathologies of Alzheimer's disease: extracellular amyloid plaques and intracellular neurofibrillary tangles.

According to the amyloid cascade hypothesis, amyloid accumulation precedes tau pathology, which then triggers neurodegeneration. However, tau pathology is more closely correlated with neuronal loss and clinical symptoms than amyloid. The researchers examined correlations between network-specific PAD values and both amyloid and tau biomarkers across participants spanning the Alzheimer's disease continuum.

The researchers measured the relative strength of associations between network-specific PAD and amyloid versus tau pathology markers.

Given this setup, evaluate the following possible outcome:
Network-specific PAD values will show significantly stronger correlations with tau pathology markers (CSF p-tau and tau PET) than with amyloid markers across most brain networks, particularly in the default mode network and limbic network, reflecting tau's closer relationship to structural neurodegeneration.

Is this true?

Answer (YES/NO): NO